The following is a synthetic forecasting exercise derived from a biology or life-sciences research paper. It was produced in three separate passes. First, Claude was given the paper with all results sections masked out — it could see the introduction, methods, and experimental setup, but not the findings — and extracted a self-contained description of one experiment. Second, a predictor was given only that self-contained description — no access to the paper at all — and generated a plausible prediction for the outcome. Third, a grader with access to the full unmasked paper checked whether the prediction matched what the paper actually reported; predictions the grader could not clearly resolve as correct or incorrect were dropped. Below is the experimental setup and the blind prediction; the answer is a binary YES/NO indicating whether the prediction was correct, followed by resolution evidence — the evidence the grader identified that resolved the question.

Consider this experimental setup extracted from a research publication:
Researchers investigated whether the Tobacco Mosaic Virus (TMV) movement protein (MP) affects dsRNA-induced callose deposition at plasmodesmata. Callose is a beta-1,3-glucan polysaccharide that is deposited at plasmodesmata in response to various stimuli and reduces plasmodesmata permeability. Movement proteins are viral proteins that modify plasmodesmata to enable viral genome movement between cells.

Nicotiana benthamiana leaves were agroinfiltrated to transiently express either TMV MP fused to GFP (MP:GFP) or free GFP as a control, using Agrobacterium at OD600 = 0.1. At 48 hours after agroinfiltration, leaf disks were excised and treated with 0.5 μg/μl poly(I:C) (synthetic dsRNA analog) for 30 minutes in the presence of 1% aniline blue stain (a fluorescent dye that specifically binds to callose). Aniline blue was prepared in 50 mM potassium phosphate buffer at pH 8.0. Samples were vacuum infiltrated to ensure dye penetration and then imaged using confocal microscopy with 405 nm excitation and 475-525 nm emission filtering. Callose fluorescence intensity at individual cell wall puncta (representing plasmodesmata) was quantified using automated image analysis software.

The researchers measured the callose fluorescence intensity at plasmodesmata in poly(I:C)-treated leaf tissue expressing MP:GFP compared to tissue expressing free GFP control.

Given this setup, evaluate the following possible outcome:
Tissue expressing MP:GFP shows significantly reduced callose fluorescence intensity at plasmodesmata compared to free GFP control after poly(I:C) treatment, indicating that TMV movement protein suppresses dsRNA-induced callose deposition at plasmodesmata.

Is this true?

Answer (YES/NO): YES